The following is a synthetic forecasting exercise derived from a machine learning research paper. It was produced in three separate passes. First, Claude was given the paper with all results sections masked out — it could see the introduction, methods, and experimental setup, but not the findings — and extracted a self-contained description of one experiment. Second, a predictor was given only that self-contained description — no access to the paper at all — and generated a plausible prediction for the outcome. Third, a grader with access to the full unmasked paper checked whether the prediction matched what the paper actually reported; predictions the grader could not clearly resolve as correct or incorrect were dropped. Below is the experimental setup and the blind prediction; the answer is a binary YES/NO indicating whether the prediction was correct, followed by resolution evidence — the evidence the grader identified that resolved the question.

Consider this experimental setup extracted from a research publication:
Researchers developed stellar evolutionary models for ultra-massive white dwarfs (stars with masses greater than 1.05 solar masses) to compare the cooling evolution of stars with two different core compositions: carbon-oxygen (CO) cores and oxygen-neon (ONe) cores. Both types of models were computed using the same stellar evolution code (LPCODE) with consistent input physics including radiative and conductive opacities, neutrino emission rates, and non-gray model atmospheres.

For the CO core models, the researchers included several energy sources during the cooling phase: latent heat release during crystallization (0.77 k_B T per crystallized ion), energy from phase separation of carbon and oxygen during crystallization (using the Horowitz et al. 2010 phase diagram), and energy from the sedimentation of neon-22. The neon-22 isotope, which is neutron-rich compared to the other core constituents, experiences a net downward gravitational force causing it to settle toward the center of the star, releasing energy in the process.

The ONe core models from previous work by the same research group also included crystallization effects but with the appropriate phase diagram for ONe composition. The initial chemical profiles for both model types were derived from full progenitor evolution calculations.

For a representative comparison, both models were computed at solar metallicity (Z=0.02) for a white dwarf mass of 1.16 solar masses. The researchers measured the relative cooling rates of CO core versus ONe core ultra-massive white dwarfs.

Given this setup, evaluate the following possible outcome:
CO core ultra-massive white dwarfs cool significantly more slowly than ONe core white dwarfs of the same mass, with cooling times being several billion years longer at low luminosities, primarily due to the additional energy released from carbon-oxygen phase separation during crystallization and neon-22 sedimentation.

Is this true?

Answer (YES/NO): NO